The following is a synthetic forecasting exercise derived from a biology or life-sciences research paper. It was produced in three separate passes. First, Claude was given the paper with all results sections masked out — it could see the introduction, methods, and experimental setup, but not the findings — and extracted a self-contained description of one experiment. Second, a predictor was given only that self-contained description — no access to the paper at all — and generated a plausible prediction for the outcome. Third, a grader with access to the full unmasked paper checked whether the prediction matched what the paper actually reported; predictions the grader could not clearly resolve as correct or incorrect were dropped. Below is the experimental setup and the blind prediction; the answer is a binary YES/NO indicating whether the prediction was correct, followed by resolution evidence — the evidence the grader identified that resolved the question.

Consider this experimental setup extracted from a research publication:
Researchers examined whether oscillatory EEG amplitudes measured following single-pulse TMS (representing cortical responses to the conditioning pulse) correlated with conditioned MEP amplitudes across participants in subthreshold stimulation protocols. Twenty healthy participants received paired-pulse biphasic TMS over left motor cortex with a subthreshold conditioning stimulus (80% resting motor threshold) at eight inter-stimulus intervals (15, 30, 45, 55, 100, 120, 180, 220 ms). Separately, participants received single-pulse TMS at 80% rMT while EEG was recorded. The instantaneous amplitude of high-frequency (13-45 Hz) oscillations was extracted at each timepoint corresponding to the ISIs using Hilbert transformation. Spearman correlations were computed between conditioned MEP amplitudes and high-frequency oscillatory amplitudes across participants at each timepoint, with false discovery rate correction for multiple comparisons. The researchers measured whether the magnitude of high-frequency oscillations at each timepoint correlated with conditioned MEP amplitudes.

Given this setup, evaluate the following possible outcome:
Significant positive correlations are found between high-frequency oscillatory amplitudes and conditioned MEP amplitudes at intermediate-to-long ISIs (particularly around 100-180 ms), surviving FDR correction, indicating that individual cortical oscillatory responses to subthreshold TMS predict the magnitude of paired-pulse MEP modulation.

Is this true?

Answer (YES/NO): NO